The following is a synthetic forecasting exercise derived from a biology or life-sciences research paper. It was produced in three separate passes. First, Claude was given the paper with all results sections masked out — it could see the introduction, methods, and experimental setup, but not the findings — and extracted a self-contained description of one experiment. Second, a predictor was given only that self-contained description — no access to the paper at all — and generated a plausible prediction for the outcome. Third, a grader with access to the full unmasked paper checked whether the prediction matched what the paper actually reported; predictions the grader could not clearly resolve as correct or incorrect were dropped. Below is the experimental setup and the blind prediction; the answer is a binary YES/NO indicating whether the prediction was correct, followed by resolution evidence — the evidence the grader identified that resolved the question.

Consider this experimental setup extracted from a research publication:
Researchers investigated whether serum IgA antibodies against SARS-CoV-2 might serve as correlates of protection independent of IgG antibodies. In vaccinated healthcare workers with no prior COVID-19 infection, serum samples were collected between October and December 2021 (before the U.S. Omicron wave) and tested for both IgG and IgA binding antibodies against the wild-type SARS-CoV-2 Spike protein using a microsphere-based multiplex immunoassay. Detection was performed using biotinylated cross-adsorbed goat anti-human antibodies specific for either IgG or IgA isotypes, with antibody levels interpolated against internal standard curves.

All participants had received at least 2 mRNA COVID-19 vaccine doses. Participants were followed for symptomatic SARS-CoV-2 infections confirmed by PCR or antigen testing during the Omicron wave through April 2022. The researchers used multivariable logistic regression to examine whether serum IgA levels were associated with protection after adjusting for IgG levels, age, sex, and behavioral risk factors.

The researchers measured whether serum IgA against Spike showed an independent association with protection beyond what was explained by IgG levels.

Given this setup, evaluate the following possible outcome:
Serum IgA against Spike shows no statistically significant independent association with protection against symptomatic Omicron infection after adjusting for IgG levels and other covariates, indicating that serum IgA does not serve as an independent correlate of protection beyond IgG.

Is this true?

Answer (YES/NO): YES